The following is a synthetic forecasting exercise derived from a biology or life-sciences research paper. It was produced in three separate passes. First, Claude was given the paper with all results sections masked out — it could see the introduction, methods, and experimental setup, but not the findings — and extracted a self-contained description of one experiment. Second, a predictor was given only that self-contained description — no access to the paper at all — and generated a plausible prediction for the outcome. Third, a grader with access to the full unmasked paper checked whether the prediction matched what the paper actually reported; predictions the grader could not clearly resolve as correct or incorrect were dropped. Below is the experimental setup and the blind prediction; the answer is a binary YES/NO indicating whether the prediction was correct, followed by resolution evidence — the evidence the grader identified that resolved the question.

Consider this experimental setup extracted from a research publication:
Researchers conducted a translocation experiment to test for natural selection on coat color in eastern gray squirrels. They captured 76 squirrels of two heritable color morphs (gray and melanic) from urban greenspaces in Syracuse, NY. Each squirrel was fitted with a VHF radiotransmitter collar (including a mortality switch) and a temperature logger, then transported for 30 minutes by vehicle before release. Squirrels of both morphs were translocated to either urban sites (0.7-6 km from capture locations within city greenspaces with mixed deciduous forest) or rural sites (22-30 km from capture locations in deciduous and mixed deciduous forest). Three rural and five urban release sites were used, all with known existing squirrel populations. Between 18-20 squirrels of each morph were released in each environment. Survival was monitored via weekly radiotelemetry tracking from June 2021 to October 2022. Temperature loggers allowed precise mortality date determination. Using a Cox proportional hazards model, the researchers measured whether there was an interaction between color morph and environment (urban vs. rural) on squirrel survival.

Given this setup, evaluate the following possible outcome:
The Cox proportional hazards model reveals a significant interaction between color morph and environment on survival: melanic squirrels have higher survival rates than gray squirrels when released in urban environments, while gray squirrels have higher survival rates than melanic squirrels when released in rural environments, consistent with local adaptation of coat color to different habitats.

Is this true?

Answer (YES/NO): NO